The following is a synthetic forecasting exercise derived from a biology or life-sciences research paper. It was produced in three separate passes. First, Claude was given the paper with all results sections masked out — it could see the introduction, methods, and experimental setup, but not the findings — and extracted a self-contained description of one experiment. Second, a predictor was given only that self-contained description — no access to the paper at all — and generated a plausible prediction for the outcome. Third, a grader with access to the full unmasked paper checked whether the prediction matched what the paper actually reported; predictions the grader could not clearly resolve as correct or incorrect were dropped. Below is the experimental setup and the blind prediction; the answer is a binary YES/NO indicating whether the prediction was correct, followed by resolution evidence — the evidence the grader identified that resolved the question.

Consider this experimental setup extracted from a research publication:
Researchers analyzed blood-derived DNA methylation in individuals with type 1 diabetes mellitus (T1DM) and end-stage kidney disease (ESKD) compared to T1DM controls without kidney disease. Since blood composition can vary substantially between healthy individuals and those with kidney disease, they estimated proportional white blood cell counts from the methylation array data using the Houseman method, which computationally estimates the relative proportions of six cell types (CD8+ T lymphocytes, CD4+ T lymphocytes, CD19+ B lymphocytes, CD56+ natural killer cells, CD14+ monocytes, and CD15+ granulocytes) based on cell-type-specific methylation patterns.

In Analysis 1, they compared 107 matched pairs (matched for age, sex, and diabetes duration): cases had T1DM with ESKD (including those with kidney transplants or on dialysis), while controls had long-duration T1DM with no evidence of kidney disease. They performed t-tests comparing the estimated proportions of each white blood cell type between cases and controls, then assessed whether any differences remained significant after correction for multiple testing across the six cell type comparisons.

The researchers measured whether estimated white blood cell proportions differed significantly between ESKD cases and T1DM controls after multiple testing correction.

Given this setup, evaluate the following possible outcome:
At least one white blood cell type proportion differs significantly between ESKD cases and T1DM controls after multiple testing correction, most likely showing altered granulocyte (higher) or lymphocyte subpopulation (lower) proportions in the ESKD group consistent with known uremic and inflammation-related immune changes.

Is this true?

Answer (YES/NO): NO